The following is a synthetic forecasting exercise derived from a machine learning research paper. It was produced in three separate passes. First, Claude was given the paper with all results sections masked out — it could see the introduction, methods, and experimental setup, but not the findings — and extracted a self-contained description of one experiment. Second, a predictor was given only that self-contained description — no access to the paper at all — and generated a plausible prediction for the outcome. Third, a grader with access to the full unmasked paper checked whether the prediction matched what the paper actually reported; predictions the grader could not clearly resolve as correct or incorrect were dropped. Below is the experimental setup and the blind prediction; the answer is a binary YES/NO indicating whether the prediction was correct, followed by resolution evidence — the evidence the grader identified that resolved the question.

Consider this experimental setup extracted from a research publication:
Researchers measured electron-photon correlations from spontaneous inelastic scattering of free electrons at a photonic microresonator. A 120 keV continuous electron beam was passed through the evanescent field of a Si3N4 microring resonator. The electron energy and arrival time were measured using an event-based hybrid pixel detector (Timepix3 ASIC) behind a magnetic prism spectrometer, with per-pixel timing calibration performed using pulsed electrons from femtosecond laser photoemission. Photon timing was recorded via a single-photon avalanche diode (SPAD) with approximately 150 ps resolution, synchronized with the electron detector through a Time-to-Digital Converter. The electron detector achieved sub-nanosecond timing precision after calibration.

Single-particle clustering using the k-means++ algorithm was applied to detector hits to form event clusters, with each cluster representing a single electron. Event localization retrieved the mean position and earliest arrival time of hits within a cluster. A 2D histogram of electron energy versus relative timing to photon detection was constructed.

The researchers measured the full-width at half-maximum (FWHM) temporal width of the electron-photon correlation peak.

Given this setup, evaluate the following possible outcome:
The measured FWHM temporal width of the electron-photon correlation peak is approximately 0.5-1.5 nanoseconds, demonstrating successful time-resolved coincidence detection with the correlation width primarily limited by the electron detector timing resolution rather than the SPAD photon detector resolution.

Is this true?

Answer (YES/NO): NO